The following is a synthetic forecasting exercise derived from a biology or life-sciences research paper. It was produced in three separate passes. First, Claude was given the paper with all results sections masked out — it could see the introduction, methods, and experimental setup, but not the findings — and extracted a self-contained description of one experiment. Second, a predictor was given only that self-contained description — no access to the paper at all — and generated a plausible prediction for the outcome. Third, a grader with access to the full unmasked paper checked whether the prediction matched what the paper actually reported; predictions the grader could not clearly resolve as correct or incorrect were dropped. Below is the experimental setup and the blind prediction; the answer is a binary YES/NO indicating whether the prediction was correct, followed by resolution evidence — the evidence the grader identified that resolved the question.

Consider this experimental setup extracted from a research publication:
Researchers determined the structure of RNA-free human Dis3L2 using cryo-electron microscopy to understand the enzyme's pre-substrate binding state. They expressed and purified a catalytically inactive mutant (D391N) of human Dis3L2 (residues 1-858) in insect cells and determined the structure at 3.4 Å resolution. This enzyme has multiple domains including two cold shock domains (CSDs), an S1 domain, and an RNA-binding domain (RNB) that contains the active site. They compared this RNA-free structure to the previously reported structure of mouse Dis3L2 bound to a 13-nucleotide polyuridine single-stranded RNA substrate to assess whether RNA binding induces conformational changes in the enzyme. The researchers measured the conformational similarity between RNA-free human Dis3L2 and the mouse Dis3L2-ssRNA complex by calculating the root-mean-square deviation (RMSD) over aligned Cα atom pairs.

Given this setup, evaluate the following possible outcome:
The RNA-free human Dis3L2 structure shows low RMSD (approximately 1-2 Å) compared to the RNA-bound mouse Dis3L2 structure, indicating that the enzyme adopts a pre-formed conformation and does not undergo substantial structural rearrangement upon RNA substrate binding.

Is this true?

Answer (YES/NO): YES